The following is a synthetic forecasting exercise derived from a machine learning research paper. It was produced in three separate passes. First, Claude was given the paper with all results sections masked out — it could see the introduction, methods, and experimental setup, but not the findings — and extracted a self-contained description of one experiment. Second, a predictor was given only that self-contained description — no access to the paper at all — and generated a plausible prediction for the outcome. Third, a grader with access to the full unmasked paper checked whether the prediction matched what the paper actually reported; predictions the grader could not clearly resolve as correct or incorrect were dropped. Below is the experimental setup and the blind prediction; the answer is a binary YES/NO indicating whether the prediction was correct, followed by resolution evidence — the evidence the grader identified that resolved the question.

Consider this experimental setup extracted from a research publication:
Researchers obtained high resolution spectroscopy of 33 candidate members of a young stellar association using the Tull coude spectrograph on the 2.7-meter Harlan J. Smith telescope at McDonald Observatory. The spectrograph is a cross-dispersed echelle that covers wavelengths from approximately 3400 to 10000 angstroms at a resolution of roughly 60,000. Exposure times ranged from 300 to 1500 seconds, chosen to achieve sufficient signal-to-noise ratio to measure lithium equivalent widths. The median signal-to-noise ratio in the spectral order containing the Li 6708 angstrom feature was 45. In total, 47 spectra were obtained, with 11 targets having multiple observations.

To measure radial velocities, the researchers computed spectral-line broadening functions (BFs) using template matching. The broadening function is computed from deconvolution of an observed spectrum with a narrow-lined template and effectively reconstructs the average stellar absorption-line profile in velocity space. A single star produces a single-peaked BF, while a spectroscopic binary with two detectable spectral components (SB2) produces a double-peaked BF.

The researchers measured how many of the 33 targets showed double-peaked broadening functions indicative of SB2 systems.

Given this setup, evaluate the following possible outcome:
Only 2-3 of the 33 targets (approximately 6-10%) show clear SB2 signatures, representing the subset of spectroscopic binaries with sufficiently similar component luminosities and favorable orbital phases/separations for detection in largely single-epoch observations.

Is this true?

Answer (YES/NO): YES